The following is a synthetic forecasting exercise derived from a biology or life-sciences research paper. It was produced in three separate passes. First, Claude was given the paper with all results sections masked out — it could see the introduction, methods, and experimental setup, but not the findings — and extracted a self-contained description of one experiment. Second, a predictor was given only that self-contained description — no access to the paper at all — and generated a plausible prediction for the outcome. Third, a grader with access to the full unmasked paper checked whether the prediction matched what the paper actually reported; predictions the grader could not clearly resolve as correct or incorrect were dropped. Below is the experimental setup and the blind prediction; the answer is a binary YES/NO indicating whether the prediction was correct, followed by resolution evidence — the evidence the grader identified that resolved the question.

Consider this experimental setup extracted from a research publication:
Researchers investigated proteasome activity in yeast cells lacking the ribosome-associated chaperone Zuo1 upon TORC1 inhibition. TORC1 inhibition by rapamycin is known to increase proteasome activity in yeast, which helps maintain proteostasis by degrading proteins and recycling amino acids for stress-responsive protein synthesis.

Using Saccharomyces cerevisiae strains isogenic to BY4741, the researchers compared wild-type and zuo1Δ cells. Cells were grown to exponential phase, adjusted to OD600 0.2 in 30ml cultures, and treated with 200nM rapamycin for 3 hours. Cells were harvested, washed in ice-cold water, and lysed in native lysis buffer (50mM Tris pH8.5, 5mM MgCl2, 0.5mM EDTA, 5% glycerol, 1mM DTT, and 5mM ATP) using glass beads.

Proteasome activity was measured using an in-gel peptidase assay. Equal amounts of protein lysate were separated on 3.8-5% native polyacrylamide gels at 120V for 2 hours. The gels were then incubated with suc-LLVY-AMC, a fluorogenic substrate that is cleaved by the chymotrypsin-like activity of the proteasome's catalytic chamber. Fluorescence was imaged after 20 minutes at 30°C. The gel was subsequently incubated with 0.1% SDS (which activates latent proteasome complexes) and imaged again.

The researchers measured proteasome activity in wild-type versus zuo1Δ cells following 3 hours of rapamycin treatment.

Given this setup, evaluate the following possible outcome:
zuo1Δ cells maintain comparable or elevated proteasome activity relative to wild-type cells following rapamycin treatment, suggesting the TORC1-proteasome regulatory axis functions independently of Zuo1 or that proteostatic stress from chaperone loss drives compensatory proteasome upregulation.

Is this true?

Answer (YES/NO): YES